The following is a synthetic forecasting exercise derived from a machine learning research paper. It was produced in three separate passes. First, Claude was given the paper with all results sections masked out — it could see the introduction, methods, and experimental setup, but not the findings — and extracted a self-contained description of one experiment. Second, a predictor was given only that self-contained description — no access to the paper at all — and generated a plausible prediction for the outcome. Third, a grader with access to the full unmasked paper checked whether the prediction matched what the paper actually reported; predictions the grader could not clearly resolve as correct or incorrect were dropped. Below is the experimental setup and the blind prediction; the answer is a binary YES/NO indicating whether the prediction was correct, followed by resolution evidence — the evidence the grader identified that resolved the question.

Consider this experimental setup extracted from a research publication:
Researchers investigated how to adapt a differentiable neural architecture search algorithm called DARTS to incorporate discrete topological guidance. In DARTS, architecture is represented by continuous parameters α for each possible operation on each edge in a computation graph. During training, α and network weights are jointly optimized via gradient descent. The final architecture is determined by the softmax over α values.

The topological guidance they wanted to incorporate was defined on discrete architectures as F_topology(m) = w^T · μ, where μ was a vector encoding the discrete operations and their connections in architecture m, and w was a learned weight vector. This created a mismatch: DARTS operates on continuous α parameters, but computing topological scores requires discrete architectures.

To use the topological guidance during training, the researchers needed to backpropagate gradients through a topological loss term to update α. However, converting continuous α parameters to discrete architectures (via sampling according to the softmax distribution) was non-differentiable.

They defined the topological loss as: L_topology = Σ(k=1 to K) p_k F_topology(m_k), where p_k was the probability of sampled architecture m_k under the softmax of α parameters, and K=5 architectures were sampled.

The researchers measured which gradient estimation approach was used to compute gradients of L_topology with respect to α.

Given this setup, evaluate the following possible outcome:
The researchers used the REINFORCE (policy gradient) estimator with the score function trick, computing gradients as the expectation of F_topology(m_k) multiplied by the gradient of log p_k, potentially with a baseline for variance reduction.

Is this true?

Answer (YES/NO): YES